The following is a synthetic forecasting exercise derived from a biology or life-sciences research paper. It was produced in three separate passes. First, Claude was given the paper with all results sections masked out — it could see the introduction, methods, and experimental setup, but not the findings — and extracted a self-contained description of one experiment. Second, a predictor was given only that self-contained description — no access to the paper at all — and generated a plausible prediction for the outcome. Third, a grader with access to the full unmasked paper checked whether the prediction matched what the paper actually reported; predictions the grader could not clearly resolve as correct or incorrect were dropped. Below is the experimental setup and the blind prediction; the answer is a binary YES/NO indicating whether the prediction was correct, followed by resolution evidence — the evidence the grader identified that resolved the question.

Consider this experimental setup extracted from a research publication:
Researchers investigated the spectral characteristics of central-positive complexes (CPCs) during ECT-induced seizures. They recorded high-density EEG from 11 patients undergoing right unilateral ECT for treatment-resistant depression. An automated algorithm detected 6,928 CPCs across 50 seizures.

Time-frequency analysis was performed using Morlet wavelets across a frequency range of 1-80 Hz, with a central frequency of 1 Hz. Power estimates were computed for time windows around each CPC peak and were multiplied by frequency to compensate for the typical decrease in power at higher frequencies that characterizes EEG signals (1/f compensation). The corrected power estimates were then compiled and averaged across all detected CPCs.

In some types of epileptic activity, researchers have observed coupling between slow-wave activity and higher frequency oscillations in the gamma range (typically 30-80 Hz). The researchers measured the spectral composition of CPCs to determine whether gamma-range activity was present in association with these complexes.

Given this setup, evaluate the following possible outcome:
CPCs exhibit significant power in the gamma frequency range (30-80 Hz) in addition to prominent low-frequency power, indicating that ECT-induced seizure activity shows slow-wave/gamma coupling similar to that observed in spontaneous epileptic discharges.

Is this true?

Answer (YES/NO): YES